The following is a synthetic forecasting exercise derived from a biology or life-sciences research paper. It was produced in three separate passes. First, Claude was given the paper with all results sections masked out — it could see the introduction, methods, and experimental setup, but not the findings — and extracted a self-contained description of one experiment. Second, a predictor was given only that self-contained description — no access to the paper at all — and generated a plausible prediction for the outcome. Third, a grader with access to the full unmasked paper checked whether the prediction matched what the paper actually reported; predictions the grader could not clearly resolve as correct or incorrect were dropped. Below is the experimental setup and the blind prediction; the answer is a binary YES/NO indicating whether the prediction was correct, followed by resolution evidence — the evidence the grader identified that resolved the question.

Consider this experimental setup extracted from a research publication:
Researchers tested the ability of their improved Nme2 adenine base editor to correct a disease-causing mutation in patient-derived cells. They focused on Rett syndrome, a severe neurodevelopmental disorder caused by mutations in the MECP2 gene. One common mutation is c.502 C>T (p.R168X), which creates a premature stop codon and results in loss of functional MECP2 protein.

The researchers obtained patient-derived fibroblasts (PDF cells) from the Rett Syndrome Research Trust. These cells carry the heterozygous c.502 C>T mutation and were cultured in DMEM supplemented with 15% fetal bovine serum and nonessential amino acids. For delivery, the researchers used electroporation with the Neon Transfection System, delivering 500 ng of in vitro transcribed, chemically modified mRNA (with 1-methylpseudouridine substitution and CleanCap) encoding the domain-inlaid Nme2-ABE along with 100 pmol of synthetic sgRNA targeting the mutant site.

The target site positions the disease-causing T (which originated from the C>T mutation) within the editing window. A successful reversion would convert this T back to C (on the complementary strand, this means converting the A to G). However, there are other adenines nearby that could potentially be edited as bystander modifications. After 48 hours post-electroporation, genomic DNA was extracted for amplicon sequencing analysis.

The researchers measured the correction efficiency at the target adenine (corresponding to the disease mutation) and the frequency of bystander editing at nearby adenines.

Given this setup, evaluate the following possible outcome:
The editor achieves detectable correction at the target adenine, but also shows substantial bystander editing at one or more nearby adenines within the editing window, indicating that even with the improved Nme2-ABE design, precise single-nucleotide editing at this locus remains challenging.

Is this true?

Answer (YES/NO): NO